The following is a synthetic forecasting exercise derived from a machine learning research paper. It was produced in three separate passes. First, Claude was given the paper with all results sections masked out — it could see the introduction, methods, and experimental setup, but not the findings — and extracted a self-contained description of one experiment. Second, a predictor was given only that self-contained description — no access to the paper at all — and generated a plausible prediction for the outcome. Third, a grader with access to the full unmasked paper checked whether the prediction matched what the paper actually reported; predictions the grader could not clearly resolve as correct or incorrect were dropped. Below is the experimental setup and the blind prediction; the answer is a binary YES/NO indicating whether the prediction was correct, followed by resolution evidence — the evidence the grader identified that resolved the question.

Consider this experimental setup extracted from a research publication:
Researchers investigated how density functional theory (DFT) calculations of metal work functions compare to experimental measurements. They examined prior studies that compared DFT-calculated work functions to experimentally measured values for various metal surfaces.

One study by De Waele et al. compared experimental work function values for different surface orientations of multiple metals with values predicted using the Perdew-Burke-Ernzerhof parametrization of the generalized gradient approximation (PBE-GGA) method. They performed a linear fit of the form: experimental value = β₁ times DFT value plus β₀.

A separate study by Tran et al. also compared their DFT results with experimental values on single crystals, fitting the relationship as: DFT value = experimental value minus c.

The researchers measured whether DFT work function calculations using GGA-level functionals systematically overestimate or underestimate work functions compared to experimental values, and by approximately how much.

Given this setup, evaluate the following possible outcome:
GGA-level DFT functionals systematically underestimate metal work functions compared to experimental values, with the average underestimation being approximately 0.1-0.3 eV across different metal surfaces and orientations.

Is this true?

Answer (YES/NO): YES